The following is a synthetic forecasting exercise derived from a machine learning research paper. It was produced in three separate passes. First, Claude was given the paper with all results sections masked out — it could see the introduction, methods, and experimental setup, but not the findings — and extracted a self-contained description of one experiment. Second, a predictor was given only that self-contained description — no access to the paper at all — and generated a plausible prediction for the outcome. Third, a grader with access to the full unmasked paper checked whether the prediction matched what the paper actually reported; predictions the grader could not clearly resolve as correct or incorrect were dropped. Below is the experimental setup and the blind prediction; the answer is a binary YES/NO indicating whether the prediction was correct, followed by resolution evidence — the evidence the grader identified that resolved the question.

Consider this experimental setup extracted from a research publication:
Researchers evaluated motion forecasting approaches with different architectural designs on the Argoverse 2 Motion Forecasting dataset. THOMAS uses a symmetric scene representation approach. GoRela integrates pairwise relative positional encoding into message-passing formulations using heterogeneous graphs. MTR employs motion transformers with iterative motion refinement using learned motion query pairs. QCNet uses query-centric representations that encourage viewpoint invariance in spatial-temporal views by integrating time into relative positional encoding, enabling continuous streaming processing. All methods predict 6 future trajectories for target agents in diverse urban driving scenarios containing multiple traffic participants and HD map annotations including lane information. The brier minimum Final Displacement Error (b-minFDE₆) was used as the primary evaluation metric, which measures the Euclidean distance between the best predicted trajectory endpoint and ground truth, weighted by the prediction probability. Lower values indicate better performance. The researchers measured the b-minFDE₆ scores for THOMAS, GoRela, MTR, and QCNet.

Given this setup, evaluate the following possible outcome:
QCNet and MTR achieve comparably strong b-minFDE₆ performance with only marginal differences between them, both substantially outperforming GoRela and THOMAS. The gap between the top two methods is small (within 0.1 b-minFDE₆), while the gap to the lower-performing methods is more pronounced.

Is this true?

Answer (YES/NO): NO